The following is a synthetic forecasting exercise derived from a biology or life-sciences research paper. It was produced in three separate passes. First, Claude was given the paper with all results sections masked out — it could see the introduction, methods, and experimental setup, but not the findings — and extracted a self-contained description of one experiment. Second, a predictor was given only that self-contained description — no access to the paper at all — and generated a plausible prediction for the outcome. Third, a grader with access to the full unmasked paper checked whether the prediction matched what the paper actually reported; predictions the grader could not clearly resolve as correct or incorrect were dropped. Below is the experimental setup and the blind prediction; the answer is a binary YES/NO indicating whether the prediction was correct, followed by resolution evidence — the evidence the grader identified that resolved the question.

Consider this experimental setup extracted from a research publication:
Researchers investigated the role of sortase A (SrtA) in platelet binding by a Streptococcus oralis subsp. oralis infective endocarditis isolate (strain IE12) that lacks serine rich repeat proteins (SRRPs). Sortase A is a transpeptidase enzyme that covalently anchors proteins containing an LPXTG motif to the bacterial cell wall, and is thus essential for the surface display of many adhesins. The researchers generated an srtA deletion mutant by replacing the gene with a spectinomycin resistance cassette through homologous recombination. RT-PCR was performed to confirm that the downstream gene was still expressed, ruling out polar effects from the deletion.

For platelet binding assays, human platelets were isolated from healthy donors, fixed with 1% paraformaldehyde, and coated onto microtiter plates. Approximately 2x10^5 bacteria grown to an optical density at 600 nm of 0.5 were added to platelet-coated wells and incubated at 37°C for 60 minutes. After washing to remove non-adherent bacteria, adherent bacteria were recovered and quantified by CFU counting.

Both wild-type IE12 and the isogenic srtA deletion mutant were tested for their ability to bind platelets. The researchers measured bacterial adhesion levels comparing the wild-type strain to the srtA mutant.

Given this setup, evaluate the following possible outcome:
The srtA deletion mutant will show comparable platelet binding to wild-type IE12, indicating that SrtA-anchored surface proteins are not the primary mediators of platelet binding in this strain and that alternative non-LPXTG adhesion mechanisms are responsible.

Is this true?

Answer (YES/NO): NO